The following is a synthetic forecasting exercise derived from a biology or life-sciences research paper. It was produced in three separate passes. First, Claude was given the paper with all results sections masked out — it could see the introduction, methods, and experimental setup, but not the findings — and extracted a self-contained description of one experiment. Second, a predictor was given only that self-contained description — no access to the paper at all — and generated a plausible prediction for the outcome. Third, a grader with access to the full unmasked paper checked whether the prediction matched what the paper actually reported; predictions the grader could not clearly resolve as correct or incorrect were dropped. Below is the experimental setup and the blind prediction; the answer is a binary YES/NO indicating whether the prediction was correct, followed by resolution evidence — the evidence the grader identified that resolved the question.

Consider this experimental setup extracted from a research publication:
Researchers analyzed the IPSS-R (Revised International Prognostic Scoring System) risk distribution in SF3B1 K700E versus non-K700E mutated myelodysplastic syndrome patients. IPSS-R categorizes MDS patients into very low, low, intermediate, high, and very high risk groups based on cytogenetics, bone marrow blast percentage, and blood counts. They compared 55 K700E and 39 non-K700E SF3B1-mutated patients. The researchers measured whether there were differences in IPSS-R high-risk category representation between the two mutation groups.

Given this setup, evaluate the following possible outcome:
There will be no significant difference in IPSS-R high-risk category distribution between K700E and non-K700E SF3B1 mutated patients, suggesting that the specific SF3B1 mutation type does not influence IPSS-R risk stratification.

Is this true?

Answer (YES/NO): NO